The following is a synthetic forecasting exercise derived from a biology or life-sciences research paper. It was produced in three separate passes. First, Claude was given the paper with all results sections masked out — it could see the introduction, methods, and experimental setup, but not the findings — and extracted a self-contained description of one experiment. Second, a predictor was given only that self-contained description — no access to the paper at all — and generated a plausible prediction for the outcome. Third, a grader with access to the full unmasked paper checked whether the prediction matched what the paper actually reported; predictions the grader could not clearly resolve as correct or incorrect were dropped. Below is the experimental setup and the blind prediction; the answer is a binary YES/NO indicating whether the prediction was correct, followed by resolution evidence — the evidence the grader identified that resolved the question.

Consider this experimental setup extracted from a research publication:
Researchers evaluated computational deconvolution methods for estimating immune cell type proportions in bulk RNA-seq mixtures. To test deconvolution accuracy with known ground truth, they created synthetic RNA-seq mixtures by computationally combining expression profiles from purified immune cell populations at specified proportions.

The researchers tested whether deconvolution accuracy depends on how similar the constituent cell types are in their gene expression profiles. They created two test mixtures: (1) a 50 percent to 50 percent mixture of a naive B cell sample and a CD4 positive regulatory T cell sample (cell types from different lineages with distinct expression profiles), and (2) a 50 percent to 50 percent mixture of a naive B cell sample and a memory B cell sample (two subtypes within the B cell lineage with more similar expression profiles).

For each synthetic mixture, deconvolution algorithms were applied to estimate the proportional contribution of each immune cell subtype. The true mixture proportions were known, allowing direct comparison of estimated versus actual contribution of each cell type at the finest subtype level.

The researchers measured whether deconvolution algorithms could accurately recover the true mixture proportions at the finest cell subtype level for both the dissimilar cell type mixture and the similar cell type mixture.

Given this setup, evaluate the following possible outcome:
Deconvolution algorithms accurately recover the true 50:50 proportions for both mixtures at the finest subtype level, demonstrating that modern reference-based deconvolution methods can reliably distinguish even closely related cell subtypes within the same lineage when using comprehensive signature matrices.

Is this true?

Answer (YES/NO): NO